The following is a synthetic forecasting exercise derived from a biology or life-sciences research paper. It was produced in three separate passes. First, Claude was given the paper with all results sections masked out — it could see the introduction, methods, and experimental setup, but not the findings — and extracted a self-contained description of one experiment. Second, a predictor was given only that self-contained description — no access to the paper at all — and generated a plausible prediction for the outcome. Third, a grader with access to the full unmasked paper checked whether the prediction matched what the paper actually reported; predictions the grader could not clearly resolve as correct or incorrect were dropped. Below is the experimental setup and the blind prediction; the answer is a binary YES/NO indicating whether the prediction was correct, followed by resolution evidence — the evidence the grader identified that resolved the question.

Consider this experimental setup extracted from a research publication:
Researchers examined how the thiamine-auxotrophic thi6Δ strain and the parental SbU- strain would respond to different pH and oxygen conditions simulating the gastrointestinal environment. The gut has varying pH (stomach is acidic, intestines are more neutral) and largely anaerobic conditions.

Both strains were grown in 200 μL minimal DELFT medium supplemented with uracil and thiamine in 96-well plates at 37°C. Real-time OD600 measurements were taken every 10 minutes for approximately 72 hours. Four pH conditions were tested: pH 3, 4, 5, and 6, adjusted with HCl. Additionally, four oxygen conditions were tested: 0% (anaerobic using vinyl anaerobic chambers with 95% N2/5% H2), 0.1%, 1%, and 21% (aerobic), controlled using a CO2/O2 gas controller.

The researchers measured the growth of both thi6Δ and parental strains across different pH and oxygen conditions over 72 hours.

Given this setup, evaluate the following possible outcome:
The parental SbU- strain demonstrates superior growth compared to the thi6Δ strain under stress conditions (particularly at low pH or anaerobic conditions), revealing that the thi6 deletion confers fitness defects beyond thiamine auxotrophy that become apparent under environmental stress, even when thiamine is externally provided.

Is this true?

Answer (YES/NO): NO